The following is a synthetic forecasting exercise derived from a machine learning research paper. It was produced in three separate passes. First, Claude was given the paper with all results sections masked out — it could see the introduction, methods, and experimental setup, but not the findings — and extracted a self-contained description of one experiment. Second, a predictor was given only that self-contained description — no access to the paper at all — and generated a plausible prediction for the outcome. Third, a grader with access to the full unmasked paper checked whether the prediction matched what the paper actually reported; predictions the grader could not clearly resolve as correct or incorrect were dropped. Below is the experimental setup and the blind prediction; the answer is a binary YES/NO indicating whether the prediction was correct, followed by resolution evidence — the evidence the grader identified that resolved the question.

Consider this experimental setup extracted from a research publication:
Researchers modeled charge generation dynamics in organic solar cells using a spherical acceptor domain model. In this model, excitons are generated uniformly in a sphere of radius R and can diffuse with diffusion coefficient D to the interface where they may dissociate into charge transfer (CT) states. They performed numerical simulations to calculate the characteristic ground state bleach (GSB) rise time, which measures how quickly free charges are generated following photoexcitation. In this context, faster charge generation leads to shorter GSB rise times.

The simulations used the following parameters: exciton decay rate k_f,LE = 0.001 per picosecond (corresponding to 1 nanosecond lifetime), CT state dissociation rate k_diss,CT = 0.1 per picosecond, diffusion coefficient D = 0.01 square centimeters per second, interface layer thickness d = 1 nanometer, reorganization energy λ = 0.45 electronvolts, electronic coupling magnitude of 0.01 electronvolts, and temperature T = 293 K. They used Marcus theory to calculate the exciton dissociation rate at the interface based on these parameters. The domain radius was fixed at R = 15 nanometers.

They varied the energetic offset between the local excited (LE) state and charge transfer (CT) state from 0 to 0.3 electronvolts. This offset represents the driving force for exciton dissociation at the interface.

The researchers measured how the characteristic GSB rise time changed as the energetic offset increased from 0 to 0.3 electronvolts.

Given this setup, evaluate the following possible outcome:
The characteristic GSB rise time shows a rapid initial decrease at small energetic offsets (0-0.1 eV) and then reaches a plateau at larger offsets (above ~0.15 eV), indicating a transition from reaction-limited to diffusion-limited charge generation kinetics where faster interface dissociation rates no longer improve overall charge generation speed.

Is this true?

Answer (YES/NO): NO